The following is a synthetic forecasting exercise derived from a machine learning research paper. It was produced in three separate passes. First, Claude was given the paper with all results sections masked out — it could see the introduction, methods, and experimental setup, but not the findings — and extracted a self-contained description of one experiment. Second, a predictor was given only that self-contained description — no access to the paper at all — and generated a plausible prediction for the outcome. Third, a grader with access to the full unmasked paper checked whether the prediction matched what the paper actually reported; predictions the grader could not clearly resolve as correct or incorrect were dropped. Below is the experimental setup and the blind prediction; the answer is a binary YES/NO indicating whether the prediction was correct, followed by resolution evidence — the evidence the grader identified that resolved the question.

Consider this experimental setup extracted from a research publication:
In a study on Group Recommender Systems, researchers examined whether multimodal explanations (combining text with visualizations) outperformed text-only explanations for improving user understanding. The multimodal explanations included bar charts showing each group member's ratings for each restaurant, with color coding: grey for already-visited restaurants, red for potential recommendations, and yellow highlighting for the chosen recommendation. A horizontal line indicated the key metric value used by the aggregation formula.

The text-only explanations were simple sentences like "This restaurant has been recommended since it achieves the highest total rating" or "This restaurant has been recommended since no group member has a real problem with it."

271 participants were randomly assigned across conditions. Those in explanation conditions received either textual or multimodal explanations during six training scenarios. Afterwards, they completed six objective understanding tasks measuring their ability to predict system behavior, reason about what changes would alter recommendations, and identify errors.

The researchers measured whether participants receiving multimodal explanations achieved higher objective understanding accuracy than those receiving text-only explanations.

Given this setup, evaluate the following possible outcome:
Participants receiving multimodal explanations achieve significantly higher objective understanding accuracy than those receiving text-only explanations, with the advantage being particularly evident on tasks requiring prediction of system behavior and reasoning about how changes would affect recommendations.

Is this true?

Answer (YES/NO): NO